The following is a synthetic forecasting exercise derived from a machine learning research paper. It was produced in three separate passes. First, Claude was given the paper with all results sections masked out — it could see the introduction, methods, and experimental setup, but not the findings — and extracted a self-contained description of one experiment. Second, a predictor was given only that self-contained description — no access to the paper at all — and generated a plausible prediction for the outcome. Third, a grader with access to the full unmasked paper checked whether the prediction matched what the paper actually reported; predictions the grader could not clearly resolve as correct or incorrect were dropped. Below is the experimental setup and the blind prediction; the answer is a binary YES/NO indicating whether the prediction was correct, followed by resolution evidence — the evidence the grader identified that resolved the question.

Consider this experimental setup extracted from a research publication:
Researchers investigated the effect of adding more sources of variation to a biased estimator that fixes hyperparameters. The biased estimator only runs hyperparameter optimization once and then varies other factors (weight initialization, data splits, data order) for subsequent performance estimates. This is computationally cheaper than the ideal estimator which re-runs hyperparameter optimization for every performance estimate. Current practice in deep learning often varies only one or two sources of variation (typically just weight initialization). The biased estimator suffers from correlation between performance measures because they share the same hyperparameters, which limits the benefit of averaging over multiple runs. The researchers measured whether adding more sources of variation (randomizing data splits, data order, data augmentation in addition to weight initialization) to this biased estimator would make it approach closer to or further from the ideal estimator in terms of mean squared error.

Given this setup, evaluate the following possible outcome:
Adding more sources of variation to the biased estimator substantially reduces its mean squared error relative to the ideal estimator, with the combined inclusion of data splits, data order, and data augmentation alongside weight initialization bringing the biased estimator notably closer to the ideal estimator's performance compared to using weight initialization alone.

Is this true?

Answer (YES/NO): YES